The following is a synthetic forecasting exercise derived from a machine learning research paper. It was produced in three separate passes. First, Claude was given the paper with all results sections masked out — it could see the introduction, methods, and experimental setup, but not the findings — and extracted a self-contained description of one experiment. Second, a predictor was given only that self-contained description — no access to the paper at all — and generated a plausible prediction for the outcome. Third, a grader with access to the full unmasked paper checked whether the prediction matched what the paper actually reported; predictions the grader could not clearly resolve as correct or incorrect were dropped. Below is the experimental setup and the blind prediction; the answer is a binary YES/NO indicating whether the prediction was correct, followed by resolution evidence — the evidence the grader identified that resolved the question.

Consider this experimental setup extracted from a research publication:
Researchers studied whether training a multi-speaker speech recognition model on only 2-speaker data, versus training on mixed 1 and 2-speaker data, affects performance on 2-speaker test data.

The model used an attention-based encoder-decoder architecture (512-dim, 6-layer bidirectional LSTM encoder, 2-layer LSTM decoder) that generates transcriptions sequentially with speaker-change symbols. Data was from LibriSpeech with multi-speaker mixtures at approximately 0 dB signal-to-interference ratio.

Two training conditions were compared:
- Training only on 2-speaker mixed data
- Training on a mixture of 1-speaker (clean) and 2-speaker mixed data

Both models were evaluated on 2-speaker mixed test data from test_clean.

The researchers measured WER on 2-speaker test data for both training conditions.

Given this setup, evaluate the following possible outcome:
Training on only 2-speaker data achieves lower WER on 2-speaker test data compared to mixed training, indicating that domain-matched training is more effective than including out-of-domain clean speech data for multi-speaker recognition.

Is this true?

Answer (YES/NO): YES